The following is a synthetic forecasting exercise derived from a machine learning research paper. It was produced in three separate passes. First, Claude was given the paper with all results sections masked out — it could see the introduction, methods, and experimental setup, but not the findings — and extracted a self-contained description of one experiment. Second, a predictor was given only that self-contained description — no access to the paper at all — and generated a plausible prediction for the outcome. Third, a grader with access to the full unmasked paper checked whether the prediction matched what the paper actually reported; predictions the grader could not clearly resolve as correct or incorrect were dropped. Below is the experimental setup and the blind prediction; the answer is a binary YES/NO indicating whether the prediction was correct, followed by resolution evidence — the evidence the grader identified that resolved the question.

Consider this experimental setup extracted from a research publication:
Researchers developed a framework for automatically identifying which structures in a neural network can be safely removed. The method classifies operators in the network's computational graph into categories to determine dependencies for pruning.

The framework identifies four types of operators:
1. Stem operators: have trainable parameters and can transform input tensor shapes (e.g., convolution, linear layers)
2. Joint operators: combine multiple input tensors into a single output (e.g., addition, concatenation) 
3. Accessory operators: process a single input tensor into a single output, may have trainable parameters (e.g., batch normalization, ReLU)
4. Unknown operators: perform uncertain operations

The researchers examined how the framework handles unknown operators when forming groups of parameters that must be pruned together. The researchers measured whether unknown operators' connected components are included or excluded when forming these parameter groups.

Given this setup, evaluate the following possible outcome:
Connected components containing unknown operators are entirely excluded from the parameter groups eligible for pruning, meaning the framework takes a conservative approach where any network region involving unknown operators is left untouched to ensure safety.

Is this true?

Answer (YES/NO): YES